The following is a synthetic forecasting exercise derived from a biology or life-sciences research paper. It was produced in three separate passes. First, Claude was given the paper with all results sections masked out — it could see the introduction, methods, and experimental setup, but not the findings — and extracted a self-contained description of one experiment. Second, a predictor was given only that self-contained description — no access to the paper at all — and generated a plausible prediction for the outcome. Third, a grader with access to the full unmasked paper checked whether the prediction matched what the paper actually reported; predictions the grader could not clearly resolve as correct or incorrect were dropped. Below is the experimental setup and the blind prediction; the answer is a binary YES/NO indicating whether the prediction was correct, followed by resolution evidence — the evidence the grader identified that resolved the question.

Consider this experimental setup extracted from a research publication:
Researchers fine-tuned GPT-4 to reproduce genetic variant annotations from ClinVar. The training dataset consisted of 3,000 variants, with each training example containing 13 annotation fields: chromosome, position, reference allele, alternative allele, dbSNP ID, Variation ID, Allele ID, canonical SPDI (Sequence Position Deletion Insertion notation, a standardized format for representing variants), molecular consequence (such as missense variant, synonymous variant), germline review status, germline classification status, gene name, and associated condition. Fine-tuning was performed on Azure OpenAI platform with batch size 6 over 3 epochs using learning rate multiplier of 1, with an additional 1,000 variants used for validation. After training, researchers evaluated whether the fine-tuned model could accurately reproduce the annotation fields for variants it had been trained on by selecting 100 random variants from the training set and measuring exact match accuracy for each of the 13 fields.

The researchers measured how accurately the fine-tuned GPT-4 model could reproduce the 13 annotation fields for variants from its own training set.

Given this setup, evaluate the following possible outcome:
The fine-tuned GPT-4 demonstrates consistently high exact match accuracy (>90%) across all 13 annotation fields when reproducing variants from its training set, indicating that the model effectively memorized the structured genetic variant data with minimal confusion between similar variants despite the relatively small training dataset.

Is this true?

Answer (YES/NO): NO